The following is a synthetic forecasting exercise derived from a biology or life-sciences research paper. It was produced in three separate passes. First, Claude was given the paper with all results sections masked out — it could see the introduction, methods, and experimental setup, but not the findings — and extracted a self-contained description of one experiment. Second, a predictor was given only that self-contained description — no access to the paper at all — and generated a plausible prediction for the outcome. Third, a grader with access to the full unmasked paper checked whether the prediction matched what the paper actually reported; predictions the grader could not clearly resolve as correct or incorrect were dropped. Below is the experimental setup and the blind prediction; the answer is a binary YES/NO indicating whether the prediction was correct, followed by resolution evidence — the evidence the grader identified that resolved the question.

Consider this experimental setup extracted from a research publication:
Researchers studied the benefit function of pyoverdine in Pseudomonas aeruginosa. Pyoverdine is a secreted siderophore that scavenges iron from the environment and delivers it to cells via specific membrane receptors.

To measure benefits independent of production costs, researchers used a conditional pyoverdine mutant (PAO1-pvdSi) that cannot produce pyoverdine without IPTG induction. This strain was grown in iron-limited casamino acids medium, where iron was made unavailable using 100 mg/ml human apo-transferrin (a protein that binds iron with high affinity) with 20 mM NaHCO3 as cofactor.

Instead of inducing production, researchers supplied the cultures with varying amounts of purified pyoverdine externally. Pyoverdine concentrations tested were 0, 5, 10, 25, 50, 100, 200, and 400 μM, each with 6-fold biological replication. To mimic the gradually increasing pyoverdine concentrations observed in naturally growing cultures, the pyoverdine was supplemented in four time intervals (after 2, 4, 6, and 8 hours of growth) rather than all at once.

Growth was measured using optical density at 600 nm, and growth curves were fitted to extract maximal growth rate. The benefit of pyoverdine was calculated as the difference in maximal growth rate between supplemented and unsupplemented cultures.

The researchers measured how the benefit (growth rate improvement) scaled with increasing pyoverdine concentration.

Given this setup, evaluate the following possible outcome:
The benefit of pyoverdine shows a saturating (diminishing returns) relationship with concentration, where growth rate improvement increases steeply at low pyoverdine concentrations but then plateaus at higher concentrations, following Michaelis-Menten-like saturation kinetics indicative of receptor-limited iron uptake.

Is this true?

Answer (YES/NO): NO